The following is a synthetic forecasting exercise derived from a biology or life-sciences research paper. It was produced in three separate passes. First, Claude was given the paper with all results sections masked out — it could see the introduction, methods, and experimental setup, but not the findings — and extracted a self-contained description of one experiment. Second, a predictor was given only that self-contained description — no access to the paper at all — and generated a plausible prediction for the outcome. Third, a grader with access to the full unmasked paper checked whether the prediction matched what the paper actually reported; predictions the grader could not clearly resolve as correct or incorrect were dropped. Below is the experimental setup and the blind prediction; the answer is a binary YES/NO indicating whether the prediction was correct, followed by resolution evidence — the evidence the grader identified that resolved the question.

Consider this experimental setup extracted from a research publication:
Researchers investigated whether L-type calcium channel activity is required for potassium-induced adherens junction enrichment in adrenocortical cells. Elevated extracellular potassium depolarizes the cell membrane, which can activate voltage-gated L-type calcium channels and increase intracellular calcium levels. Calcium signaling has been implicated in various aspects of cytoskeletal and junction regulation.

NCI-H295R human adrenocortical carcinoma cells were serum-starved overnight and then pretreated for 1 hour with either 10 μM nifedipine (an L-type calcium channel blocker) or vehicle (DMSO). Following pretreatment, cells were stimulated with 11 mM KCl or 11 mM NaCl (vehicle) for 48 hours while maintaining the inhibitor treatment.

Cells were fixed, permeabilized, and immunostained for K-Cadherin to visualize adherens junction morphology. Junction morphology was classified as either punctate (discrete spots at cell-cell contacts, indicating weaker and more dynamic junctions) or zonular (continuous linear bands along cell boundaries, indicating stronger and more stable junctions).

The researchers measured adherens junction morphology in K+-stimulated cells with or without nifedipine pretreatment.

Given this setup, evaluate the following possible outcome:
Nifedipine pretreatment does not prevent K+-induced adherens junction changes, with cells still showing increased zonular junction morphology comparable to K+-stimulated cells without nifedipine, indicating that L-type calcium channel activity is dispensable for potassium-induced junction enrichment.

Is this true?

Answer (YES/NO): NO